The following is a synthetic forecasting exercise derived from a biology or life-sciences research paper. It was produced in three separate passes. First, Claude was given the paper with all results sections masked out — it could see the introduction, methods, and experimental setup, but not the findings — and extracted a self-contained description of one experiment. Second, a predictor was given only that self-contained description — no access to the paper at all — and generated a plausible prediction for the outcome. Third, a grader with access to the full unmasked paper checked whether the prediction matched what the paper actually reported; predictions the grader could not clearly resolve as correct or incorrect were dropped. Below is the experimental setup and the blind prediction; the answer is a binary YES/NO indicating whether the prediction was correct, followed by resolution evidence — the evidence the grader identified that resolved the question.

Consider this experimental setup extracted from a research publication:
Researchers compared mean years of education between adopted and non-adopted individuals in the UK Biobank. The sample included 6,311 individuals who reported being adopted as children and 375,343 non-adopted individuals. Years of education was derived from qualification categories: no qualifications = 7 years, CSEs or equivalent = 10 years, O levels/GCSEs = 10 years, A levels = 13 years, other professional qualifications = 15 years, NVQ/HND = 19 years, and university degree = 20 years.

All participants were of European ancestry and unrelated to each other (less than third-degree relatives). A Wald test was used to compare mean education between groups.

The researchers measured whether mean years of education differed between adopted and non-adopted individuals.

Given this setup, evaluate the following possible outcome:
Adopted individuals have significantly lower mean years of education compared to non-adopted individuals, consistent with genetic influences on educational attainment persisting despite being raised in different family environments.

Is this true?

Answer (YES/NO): YES